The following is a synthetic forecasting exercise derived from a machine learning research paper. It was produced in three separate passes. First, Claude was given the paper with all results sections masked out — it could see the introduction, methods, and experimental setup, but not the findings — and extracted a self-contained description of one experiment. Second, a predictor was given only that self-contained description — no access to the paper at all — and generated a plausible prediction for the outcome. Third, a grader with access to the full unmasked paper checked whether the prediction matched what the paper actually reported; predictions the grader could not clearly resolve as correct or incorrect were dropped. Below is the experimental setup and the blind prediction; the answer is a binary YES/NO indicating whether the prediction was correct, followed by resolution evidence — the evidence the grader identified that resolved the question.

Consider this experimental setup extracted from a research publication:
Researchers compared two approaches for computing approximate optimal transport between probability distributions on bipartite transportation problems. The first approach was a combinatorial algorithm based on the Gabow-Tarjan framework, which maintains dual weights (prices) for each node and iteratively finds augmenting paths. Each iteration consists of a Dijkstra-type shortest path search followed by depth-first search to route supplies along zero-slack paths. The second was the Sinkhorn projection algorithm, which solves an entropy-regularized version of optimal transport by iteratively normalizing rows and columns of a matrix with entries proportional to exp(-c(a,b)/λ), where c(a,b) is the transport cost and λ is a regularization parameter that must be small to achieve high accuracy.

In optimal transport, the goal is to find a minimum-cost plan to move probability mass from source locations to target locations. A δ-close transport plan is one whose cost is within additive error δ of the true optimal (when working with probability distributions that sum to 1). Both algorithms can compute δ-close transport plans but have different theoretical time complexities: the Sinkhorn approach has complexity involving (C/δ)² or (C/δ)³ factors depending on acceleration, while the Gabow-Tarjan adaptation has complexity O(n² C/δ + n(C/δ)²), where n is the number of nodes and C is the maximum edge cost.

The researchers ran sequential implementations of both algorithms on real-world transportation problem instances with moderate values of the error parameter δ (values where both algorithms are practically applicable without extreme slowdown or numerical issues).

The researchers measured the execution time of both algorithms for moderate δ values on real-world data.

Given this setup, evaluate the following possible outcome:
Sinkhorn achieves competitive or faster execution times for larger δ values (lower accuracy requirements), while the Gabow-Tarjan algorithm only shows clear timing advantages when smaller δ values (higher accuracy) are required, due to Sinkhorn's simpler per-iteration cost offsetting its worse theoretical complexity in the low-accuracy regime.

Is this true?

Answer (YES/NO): NO